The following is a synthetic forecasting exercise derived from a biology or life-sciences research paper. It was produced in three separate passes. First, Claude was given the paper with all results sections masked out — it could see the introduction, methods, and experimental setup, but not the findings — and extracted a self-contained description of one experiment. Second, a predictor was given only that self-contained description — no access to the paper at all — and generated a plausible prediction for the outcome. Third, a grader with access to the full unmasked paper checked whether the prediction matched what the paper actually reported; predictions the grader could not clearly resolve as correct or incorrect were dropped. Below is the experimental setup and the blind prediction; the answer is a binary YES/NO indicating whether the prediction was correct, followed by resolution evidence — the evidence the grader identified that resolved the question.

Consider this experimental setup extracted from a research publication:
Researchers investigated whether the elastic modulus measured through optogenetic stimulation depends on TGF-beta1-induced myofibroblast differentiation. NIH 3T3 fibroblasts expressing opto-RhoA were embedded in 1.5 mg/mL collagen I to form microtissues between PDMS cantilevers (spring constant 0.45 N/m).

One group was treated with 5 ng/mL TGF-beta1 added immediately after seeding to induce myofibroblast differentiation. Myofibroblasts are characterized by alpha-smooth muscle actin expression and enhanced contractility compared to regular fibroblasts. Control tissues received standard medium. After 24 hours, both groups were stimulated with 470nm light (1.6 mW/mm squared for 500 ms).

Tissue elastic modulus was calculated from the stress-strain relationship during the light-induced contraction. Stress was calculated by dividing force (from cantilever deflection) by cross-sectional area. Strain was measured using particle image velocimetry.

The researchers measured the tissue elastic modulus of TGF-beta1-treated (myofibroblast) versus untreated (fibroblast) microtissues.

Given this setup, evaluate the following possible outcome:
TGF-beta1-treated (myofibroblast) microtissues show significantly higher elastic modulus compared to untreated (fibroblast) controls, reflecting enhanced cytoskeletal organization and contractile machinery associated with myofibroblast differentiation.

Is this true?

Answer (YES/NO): YES